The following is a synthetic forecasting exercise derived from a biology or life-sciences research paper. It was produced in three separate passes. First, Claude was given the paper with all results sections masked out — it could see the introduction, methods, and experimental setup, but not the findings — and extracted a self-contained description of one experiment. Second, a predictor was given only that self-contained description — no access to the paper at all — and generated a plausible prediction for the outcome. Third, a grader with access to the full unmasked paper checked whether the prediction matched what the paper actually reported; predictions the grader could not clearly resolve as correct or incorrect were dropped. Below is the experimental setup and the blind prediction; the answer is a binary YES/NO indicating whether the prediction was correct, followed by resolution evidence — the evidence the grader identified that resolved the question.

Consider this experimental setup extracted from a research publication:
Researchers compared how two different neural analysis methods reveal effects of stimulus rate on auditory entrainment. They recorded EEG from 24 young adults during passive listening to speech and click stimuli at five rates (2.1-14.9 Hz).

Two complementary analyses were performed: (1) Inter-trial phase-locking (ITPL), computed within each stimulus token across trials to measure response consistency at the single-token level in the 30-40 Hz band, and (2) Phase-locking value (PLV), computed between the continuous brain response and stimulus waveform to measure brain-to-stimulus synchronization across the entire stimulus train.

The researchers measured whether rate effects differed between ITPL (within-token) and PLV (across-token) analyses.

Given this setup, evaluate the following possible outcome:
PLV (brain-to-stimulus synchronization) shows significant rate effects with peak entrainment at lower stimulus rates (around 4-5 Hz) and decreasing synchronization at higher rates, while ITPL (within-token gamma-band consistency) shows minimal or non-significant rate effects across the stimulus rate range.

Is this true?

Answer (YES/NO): NO